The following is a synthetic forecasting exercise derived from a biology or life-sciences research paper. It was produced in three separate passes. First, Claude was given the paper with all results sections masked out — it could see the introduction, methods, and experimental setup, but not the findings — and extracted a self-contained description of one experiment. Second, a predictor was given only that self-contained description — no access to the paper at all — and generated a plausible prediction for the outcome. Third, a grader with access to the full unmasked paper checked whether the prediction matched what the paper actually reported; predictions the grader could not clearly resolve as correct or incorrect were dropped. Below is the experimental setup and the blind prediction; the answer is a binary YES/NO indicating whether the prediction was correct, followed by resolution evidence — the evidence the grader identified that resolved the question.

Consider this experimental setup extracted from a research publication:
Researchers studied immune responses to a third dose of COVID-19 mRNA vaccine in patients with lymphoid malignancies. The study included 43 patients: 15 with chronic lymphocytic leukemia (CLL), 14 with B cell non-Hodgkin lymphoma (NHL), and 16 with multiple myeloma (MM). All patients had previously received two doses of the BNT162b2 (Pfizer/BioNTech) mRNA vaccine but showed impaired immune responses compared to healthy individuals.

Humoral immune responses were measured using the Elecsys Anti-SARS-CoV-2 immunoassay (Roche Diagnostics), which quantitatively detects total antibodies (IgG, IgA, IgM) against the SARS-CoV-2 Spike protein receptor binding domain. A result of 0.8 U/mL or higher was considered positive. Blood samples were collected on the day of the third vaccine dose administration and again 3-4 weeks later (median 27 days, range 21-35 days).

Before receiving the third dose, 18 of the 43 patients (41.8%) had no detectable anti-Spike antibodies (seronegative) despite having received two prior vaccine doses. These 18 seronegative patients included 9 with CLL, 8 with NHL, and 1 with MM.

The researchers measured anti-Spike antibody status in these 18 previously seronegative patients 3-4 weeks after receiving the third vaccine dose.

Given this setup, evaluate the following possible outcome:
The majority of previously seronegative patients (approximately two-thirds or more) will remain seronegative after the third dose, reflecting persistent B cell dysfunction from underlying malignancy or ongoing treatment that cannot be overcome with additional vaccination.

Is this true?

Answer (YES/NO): YES